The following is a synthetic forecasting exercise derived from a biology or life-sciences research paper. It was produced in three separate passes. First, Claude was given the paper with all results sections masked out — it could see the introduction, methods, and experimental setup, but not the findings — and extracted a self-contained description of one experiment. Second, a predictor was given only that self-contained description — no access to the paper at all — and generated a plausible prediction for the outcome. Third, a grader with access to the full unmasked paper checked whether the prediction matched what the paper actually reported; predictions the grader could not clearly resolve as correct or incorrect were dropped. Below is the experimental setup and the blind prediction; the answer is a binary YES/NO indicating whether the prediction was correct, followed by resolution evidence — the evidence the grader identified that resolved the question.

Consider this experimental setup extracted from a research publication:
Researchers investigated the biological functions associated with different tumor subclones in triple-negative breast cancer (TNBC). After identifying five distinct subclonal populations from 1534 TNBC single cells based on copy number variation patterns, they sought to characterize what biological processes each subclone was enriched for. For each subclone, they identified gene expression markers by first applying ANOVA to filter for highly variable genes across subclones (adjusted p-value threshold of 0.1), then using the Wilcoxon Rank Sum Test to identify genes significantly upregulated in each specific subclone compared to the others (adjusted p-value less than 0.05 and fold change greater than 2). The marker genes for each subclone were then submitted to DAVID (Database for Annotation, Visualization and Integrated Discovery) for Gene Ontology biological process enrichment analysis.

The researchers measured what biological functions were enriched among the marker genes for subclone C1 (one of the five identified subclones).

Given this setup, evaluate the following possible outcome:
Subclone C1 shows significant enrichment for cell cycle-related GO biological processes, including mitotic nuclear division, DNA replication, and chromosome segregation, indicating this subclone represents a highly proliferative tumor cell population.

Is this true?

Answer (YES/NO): NO